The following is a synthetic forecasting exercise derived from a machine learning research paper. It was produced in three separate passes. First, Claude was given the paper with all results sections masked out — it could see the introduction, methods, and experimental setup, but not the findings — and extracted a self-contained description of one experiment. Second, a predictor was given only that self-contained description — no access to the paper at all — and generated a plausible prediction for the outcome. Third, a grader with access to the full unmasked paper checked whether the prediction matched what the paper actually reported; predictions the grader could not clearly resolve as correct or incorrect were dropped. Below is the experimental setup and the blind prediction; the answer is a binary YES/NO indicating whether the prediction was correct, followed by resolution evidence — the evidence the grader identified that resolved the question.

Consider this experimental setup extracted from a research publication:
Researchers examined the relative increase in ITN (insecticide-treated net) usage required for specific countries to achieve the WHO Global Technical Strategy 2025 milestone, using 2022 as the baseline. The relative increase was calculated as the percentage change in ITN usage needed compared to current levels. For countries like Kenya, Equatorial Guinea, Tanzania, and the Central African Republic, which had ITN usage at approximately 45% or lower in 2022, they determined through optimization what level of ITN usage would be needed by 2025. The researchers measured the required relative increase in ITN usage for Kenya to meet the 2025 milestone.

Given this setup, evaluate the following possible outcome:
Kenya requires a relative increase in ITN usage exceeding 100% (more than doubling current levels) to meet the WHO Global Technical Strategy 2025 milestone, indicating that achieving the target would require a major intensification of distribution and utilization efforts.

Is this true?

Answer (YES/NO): YES